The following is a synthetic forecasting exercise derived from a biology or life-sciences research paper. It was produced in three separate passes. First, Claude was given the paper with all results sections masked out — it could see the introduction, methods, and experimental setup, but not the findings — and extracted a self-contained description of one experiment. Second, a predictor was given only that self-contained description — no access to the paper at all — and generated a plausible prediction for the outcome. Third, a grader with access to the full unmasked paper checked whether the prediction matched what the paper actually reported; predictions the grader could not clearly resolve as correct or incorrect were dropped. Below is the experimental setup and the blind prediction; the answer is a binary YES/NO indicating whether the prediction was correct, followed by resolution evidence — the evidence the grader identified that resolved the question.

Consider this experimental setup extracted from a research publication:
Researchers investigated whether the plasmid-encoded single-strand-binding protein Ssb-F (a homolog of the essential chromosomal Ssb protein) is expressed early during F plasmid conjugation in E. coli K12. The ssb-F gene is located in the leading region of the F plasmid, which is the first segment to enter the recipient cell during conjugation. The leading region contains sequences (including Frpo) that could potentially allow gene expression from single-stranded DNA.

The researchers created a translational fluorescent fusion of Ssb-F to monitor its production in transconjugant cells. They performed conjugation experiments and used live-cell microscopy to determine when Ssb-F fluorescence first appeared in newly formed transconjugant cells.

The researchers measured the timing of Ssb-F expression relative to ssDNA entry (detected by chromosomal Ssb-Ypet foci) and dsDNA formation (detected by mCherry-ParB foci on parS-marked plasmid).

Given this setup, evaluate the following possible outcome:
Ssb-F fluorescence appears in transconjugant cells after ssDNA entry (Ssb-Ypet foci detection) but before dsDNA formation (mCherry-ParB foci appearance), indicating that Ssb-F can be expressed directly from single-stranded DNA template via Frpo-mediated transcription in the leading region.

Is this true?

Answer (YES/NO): YES